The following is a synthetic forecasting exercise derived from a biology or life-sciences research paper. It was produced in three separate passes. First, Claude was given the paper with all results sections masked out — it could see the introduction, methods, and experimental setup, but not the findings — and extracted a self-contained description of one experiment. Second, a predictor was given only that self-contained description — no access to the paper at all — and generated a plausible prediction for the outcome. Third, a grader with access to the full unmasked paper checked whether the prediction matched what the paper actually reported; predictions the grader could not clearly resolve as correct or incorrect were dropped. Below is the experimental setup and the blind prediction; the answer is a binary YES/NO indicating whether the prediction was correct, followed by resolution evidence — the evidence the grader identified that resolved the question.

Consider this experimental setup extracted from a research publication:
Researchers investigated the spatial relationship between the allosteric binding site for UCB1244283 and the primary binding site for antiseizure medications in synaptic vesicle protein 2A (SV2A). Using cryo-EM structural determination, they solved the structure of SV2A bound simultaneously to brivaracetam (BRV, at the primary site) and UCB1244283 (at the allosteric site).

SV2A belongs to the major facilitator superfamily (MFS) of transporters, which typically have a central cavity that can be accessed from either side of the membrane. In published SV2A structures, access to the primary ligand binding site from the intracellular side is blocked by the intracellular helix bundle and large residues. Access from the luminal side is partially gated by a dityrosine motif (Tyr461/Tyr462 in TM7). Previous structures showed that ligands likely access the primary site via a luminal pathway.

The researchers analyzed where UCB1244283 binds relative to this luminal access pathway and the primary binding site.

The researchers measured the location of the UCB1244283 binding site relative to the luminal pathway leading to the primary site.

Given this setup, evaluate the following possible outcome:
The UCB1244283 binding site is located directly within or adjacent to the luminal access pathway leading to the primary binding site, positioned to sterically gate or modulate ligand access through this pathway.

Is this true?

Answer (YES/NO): YES